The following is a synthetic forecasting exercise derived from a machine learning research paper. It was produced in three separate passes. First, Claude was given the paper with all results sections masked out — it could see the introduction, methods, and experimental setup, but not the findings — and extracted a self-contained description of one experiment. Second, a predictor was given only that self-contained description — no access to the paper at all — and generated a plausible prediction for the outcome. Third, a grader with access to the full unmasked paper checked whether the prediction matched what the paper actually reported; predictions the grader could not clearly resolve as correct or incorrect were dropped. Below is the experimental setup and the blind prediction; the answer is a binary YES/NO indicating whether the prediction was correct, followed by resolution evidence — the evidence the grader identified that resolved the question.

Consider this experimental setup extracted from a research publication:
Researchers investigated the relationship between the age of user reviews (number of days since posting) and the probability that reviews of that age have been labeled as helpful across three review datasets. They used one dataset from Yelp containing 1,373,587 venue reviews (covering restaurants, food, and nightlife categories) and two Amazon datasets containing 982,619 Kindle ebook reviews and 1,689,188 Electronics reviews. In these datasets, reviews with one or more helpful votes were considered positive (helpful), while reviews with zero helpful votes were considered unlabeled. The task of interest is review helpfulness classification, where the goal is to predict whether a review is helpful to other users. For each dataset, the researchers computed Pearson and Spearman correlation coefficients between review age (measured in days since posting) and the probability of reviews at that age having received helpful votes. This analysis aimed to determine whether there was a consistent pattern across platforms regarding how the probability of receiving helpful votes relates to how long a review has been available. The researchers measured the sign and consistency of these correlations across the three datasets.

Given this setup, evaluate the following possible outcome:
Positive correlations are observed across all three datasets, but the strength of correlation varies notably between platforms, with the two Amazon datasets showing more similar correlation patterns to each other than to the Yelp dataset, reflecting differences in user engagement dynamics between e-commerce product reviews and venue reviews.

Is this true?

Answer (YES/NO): NO